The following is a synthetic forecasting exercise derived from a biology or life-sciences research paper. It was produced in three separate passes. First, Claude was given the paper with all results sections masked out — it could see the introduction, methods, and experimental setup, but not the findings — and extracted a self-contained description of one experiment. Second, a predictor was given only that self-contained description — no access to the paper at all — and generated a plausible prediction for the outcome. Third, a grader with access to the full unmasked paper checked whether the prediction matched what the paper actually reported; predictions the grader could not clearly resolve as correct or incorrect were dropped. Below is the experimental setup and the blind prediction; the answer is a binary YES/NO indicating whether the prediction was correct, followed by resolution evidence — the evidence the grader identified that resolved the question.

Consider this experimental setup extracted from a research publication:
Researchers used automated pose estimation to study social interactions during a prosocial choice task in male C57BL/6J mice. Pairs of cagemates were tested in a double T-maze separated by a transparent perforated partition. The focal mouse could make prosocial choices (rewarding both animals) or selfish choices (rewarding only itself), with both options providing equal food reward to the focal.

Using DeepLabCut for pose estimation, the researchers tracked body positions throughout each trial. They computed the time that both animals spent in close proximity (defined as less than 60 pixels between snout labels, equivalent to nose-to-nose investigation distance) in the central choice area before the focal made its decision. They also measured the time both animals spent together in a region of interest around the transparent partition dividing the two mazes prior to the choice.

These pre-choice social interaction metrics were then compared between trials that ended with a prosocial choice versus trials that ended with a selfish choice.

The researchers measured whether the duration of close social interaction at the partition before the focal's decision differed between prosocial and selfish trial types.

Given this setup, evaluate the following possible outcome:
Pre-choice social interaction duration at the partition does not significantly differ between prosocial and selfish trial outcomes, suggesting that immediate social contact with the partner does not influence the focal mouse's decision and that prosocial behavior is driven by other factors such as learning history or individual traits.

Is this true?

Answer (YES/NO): YES